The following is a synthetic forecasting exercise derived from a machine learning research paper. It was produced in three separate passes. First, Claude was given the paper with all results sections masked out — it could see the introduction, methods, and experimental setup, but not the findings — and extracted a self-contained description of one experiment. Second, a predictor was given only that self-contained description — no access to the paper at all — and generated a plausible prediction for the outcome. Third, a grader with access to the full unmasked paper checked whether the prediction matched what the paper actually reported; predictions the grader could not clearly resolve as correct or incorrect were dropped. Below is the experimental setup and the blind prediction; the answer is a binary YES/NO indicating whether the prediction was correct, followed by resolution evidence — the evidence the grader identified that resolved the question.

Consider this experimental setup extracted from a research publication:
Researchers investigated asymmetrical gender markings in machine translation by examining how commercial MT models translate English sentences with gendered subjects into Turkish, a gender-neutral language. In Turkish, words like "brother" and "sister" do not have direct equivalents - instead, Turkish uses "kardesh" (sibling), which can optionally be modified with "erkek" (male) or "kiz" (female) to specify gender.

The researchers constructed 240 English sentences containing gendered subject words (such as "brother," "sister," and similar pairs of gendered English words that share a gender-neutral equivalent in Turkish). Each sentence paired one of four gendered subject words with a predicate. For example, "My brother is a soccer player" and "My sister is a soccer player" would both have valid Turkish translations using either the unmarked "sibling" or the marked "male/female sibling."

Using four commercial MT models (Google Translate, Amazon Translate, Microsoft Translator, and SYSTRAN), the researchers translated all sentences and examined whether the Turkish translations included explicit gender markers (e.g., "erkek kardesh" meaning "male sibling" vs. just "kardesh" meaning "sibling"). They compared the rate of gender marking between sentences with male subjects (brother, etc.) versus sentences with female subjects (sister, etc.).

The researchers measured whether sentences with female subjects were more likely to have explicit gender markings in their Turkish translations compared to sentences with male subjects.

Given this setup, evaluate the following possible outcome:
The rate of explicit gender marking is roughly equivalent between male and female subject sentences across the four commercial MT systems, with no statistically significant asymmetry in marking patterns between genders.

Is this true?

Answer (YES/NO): NO